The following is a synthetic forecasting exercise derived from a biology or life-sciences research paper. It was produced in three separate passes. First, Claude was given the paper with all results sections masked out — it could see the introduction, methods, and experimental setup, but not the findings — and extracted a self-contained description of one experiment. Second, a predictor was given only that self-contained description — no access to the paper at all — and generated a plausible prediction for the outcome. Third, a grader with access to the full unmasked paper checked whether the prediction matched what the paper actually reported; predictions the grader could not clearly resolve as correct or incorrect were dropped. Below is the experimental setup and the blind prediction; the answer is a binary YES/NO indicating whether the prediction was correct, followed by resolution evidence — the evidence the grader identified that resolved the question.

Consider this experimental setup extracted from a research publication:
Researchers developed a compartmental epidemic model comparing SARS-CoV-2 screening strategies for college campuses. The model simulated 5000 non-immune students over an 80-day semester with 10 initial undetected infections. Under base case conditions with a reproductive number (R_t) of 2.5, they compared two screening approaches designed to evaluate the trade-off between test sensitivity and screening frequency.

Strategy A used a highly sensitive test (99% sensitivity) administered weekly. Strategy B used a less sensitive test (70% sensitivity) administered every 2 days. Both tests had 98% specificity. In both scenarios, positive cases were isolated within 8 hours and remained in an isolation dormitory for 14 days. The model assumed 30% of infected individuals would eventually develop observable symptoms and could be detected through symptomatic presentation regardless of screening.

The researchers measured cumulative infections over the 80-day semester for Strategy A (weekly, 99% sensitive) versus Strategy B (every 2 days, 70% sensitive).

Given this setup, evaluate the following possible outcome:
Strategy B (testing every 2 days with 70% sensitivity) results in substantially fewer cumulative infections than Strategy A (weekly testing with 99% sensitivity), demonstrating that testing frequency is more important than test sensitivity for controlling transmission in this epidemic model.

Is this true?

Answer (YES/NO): YES